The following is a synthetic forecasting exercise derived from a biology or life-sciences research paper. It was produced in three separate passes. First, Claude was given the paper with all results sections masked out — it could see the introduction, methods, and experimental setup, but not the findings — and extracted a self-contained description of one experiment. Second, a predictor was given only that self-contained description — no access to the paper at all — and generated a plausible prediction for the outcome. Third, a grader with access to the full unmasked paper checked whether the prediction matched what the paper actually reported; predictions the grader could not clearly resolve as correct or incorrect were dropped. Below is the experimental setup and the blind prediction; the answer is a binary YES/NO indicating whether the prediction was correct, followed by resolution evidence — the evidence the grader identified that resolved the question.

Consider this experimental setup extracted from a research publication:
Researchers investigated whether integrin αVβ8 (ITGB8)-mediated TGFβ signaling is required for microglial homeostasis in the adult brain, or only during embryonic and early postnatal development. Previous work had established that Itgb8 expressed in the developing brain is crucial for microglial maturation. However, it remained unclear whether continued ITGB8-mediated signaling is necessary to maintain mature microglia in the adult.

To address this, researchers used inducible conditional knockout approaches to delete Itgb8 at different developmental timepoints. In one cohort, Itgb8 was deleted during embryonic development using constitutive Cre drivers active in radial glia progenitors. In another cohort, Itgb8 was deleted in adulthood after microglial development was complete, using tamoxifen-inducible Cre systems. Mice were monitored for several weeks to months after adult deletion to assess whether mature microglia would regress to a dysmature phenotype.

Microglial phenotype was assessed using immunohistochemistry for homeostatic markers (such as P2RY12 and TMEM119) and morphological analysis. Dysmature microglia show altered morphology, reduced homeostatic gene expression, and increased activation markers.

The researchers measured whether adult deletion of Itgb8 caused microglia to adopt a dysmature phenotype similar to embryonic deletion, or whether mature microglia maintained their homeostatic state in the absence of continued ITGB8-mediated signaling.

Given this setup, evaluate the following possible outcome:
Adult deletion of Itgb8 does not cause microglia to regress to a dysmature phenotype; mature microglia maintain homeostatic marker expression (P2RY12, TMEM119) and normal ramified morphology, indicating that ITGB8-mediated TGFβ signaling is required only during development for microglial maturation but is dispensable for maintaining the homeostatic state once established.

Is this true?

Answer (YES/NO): YES